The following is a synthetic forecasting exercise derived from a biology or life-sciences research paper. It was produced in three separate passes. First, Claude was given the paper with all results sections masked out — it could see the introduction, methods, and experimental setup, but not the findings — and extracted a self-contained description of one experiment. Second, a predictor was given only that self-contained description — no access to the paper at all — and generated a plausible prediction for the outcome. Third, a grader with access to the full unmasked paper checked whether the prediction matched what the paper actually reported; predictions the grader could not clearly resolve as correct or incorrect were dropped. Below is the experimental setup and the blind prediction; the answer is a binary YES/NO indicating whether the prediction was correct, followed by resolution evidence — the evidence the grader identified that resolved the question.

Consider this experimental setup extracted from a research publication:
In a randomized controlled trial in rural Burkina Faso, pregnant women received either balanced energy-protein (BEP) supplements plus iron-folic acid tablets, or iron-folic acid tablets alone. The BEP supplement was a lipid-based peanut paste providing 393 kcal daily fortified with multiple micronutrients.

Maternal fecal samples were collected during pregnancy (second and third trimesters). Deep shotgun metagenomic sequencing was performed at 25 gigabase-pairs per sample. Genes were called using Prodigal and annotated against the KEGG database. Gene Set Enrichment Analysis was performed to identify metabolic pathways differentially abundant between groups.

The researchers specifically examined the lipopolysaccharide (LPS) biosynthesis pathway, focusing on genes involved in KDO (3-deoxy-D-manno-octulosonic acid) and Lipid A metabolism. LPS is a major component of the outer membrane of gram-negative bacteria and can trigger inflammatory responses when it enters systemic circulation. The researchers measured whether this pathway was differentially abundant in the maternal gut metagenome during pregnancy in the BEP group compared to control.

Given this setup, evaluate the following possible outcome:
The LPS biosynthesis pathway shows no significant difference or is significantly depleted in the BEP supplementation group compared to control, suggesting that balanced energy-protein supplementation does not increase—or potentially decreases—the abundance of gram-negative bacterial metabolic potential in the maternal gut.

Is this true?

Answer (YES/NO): YES